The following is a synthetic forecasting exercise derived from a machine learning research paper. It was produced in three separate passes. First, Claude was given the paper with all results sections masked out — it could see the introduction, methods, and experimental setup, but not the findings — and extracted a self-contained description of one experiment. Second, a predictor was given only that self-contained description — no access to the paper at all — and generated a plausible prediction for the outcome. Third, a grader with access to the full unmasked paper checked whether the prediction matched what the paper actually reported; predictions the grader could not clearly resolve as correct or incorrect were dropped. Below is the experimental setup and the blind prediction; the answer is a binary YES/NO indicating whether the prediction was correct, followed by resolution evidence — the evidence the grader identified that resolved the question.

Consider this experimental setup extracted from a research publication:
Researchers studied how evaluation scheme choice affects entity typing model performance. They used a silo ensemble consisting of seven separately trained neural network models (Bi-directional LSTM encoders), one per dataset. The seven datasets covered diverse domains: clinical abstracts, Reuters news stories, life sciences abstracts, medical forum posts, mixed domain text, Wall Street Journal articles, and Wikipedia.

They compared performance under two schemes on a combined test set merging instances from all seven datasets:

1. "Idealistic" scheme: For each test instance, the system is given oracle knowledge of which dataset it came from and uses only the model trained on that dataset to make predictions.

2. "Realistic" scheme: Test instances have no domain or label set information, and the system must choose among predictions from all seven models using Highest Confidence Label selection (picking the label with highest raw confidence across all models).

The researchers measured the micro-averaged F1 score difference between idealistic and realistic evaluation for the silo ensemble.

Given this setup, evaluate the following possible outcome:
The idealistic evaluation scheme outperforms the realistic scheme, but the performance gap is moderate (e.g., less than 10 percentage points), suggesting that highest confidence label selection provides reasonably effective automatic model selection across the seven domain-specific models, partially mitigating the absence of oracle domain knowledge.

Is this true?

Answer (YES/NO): NO